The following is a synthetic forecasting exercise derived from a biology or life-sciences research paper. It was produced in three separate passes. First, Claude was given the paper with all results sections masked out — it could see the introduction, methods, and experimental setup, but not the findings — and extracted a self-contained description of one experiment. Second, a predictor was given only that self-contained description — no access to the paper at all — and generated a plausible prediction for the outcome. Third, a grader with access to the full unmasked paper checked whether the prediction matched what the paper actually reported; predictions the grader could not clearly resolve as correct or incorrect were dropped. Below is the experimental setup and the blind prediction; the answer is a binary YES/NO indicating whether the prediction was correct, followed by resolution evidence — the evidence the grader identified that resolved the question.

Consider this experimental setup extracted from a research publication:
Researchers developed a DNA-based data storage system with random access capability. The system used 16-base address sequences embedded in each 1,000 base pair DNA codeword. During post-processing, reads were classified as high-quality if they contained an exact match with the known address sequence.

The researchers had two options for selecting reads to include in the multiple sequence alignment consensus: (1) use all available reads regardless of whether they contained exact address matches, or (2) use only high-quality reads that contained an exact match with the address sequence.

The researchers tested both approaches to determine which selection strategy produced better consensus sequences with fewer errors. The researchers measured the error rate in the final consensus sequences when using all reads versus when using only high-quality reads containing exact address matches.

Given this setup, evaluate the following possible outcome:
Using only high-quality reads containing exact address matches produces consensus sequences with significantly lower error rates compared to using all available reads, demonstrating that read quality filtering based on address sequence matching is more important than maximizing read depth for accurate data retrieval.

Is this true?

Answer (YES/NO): YES